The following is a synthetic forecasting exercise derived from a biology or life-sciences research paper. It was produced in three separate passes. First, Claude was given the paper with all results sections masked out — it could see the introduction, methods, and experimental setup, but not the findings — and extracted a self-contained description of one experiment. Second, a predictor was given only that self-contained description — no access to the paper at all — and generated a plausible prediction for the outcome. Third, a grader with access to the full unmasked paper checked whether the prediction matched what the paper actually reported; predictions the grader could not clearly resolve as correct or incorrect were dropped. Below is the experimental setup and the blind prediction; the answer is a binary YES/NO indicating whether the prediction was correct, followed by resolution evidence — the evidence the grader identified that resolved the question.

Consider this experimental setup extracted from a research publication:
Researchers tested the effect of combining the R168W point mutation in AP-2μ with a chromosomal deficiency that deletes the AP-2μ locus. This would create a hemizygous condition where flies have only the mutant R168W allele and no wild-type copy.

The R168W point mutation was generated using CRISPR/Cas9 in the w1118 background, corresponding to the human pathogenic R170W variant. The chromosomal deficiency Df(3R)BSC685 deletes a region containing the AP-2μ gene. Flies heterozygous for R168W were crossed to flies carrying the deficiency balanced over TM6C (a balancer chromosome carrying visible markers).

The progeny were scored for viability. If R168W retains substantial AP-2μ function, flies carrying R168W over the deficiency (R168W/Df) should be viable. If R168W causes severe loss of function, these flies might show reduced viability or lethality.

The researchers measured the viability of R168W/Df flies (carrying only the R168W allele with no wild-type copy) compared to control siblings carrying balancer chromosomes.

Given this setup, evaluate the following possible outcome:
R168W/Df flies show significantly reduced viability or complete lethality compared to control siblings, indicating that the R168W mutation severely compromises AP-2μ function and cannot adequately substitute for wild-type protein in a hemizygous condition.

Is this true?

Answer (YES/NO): NO